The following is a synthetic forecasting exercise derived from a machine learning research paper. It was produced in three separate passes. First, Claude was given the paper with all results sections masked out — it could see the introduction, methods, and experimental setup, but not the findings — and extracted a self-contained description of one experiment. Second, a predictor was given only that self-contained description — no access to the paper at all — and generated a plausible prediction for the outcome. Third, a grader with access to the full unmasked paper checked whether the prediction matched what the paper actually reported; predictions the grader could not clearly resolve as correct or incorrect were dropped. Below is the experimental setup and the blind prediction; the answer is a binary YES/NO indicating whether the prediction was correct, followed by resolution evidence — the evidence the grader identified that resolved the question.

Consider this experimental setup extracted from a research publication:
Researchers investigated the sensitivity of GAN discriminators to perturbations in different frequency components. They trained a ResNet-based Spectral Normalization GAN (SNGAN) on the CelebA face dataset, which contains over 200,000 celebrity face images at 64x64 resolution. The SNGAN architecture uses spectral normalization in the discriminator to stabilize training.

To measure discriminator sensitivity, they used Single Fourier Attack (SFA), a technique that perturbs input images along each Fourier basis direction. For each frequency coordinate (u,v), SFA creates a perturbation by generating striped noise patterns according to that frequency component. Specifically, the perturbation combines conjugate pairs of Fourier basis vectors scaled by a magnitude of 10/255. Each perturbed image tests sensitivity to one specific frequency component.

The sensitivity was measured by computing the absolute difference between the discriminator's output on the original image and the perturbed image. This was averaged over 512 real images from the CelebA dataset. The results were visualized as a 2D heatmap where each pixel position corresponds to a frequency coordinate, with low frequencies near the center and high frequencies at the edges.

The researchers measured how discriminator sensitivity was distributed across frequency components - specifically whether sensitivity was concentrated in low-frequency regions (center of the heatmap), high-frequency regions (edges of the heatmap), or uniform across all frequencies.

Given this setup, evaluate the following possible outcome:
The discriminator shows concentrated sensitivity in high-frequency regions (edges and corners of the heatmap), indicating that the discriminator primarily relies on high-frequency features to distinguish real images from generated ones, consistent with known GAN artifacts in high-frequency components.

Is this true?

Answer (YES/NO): YES